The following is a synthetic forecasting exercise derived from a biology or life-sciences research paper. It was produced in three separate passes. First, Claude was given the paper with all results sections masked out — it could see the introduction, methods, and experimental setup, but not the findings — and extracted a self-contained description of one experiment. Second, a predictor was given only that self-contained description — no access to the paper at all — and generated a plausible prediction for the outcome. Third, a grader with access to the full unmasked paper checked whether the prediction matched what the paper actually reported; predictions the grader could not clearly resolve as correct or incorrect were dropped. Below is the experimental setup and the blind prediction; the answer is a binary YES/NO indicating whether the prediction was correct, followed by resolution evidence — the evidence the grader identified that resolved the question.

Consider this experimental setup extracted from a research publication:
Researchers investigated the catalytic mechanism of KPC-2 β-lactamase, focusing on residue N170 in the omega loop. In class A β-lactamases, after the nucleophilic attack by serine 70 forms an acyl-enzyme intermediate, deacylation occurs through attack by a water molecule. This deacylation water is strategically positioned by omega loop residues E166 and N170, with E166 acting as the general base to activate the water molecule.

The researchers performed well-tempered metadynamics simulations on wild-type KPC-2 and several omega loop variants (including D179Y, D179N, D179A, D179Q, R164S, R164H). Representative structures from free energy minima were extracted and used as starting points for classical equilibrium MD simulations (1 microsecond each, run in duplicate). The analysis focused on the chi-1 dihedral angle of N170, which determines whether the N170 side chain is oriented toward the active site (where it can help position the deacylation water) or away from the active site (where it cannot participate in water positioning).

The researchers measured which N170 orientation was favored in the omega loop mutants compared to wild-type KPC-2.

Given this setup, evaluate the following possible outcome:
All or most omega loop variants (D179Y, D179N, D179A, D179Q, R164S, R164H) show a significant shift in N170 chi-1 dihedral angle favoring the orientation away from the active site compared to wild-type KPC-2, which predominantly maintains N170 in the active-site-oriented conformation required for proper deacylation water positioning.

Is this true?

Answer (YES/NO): YES